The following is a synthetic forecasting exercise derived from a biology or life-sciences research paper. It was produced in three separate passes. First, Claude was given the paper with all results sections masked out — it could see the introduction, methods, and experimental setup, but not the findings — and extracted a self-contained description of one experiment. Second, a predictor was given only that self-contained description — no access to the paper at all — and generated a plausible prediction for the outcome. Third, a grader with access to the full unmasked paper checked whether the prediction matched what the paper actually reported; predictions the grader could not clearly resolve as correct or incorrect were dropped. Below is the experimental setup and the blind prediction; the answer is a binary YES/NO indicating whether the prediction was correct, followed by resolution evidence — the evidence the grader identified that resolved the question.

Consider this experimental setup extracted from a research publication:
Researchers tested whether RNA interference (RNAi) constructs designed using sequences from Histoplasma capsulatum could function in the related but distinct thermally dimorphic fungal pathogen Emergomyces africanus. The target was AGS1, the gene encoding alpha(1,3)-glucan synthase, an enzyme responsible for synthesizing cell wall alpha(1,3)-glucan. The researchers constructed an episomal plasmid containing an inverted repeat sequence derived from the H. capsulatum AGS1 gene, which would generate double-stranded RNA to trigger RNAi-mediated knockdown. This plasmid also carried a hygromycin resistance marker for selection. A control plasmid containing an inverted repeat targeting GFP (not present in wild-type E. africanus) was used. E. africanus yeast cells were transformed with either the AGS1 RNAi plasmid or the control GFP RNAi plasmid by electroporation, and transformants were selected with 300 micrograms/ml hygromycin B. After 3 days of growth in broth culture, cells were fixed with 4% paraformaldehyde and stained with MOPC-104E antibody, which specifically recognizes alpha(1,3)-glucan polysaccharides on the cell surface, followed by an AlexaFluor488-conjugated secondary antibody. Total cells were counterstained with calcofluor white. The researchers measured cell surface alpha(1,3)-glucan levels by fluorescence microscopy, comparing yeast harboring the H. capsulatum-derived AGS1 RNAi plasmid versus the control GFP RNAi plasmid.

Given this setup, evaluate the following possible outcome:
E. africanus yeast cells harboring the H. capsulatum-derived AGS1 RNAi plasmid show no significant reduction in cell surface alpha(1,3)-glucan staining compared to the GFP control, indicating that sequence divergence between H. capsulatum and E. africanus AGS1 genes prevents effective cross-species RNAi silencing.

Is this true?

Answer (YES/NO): NO